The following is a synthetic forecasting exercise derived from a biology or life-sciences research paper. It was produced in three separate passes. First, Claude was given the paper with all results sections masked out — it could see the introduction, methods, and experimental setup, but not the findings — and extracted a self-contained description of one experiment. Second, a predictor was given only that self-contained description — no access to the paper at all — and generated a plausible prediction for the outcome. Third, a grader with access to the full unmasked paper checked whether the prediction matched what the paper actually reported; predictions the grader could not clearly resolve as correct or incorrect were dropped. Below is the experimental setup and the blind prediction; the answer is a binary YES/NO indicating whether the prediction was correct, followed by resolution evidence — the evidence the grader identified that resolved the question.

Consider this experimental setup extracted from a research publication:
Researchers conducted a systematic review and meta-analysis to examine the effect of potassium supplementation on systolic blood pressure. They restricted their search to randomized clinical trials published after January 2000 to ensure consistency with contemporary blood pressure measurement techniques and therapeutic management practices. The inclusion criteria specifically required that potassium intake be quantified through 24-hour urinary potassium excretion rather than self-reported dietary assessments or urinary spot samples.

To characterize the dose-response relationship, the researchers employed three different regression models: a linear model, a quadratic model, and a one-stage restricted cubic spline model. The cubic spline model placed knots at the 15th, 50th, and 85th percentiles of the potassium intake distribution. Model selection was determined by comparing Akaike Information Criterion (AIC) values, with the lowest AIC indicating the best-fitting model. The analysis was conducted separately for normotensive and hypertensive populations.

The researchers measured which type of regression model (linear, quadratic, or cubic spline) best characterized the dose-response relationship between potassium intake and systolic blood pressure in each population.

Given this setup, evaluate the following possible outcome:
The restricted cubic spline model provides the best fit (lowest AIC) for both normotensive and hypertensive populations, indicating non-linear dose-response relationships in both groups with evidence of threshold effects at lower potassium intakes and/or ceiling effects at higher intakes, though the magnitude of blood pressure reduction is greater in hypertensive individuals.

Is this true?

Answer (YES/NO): NO